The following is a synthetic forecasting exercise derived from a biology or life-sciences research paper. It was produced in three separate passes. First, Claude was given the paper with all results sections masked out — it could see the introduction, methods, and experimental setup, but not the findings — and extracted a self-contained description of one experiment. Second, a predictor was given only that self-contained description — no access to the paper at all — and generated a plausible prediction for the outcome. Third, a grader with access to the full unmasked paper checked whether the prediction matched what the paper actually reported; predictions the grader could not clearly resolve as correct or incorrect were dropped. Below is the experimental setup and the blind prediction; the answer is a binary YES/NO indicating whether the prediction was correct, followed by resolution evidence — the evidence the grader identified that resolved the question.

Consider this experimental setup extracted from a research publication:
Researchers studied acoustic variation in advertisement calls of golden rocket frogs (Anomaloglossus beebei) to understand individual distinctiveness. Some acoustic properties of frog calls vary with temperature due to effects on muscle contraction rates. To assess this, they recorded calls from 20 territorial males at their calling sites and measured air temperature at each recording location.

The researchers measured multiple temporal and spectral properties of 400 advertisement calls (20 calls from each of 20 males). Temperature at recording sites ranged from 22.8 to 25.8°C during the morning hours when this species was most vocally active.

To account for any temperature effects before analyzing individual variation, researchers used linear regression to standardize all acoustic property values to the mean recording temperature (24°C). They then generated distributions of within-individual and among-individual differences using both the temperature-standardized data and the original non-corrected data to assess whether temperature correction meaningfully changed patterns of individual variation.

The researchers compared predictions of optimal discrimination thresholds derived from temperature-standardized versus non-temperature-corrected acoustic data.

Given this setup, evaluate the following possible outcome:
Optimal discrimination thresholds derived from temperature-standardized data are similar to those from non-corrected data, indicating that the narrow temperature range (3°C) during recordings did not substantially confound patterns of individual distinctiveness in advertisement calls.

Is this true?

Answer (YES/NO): YES